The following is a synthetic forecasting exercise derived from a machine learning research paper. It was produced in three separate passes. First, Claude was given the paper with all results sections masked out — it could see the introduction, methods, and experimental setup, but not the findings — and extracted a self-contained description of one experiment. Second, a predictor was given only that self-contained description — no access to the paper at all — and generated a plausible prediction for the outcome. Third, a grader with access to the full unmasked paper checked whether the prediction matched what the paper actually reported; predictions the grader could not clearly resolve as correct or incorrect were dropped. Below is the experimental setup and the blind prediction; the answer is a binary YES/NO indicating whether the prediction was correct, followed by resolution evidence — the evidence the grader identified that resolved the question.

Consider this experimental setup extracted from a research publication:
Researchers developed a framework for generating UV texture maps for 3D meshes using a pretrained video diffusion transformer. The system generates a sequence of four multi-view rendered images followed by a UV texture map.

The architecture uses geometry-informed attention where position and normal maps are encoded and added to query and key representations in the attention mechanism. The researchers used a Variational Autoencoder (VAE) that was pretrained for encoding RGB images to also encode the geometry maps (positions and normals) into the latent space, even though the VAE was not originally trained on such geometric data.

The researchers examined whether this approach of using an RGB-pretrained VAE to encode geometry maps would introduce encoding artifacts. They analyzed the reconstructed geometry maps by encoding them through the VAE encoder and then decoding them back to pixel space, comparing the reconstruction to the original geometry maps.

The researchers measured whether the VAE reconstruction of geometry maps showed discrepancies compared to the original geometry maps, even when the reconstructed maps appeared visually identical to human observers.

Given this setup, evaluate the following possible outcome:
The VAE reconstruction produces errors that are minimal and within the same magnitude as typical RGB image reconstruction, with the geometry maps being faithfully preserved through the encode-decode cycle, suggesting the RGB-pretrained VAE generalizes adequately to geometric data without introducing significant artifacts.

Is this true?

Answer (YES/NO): NO